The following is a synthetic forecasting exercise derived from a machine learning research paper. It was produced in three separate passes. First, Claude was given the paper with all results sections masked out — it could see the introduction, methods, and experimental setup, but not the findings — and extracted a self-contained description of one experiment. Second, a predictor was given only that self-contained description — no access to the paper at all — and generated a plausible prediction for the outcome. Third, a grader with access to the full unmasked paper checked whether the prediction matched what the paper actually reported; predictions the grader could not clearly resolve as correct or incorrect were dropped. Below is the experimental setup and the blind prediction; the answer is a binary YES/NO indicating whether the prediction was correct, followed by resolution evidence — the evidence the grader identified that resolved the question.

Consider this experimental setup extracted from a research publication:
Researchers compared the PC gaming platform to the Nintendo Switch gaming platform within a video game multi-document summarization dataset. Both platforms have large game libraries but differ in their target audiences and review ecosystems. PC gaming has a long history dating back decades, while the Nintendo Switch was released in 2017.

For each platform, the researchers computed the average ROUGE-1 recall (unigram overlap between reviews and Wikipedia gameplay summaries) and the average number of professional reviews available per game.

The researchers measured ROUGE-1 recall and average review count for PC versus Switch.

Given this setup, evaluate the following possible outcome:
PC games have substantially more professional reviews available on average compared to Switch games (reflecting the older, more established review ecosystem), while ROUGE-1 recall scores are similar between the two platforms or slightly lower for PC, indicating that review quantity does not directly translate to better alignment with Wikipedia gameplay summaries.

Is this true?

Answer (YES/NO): NO